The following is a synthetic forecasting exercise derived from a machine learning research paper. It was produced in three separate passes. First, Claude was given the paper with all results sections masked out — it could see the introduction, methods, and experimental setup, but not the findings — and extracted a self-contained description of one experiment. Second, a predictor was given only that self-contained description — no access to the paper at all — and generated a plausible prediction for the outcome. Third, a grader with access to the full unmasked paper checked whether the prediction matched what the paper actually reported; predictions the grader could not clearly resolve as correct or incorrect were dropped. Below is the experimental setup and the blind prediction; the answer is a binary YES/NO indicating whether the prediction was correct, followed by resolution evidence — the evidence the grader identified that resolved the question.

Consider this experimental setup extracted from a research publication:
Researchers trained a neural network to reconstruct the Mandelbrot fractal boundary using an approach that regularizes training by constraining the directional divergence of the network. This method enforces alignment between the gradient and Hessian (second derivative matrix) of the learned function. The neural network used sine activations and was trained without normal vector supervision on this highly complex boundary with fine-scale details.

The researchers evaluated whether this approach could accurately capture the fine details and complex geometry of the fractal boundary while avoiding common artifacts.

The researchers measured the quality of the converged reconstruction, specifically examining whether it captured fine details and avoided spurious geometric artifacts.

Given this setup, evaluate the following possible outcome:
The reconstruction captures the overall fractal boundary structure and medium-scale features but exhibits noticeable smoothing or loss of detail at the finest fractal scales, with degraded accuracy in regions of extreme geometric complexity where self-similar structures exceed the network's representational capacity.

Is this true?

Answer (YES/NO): NO